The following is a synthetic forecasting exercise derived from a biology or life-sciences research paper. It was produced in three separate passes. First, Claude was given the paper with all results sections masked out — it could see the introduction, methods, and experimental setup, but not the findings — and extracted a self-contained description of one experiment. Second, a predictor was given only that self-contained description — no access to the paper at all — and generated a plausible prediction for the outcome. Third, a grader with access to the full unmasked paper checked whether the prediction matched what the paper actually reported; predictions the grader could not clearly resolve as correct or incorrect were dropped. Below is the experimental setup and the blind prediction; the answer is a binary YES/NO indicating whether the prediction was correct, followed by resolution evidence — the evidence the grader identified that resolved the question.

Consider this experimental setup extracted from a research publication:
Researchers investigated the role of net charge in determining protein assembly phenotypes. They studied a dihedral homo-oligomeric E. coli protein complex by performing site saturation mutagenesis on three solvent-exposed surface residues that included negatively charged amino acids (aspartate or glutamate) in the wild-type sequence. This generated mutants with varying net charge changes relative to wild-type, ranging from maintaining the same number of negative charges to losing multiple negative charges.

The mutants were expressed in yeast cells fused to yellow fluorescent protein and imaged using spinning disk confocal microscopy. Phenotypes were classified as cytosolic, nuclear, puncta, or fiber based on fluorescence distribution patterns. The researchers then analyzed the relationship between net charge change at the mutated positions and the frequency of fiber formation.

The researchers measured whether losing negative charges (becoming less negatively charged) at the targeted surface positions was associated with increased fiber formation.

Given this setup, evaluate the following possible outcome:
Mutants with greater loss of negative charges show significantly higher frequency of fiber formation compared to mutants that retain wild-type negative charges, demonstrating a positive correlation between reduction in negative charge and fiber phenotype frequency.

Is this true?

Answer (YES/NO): YES